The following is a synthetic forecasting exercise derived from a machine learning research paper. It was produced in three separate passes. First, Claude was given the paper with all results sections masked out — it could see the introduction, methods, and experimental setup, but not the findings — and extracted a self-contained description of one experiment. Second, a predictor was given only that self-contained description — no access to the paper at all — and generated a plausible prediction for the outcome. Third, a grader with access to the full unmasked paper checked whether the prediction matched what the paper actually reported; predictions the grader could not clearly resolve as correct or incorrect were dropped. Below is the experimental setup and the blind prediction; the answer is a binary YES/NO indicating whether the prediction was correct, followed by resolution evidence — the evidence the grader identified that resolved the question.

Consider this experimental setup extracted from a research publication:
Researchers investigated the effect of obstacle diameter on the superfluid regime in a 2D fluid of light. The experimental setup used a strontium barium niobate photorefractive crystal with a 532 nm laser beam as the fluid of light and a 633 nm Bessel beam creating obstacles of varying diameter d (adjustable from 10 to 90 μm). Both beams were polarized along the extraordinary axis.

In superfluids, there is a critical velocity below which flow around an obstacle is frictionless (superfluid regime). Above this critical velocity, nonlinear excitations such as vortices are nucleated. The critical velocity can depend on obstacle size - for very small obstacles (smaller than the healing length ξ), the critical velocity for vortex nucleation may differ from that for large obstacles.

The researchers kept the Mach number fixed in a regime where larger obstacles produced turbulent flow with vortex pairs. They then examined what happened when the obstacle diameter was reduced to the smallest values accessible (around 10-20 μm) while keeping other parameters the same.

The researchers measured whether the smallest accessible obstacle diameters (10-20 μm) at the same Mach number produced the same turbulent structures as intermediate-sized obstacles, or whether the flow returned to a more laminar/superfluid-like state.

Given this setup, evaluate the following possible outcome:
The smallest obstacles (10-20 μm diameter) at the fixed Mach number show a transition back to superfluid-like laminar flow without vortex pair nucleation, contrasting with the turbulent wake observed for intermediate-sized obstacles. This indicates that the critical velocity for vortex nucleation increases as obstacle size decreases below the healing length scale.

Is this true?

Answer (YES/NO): YES